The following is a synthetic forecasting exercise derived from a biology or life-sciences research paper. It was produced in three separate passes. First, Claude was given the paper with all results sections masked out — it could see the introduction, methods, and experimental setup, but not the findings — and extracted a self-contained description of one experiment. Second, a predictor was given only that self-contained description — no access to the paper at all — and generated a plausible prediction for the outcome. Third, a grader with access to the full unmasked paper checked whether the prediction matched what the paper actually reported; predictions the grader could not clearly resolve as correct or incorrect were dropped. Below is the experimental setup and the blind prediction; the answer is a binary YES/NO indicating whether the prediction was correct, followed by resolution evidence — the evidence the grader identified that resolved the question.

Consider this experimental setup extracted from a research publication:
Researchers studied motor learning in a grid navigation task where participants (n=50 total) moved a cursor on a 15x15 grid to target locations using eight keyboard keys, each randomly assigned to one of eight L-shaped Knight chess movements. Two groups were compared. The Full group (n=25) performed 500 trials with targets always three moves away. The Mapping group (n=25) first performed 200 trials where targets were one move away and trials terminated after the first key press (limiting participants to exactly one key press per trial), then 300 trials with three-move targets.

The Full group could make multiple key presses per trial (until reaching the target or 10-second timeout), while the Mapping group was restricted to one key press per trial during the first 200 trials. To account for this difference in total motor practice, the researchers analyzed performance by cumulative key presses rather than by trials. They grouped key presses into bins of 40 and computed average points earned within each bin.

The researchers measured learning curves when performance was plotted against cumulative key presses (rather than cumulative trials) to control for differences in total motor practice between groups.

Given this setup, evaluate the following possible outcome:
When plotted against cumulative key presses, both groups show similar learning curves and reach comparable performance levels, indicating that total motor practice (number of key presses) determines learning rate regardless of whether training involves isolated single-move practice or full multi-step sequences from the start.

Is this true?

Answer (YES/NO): NO